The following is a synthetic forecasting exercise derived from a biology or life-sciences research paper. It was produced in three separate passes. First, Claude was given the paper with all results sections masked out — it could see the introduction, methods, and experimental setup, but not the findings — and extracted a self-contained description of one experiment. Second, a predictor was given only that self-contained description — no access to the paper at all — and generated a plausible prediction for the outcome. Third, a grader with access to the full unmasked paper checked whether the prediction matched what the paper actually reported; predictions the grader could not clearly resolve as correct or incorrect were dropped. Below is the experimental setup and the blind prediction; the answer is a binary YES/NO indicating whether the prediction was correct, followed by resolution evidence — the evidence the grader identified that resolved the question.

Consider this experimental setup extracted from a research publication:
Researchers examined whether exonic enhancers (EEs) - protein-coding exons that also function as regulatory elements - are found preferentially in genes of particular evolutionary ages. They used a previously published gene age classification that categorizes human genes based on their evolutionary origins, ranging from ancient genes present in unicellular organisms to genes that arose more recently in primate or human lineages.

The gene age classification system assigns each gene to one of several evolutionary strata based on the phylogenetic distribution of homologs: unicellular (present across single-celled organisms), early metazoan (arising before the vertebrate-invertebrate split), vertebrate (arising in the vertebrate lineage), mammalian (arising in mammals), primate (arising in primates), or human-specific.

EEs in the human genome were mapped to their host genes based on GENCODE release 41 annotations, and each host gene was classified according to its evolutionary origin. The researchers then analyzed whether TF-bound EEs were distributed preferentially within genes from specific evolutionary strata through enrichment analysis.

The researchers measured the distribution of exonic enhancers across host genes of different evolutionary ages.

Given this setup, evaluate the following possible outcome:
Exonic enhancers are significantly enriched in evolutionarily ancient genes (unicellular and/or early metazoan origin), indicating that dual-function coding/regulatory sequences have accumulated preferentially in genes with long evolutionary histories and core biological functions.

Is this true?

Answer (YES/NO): NO